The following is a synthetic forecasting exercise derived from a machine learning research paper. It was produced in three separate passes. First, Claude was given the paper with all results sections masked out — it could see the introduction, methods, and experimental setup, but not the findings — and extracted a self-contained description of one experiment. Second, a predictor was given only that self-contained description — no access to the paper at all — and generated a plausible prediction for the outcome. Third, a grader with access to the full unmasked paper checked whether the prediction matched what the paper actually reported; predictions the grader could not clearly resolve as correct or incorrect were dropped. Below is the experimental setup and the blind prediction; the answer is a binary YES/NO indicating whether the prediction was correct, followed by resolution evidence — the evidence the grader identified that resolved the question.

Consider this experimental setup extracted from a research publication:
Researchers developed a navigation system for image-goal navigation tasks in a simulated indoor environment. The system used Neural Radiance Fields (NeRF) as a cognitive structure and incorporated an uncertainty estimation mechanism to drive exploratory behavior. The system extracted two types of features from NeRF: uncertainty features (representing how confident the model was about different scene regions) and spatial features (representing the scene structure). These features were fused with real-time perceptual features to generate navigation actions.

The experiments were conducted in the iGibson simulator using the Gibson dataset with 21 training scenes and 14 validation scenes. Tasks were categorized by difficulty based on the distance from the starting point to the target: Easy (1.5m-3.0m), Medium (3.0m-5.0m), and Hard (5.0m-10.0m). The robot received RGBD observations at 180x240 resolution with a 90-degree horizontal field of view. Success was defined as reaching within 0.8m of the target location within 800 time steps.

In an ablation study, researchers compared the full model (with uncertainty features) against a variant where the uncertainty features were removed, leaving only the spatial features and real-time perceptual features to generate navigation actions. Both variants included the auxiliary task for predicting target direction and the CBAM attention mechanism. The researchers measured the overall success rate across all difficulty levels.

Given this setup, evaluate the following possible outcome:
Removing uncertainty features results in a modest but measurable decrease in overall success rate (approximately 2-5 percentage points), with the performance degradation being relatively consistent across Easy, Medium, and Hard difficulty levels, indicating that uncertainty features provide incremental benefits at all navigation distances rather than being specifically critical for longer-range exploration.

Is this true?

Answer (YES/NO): NO